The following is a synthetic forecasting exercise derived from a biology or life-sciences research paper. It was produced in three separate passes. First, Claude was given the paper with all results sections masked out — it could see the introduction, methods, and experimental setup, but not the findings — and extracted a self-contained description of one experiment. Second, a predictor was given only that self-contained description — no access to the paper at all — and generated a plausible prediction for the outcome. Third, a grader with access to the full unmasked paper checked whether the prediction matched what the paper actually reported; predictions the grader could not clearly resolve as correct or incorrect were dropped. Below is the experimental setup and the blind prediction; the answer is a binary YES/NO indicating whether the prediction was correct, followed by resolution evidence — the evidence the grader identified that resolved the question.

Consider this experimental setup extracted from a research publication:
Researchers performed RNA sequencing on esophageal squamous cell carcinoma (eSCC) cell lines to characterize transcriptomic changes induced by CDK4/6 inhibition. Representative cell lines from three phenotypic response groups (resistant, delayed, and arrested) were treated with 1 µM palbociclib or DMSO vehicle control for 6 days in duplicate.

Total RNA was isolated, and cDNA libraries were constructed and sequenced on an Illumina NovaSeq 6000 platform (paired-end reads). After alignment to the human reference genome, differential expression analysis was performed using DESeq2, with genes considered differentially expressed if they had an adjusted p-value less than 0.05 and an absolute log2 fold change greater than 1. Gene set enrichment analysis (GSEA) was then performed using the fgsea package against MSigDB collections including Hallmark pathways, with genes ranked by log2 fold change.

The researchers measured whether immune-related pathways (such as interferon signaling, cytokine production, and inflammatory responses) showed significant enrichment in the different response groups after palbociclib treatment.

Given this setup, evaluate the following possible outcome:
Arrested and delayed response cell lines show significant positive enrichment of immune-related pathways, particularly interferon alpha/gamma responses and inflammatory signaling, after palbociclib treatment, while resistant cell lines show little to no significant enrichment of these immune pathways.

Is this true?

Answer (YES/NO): NO